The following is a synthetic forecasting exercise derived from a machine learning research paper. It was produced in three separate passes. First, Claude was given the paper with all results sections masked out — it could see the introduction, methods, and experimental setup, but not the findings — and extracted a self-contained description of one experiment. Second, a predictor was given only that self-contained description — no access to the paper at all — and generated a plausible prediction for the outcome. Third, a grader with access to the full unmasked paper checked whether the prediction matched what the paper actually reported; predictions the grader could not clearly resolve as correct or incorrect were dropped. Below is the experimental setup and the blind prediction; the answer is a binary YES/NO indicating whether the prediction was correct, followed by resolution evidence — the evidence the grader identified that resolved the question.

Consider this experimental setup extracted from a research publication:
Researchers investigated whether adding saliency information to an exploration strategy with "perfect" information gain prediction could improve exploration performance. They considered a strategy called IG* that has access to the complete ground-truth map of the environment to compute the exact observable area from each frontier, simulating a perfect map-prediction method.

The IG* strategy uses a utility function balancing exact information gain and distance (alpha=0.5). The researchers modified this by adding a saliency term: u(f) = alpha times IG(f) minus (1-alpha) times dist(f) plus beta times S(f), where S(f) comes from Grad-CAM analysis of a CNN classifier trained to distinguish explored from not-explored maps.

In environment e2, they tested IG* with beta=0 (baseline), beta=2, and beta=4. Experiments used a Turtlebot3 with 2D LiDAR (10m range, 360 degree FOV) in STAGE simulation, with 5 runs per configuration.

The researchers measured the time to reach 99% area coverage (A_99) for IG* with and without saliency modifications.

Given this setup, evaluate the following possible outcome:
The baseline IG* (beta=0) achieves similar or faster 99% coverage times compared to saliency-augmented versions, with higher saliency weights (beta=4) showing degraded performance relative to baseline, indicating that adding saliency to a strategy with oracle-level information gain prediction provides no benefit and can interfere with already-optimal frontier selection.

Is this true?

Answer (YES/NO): NO